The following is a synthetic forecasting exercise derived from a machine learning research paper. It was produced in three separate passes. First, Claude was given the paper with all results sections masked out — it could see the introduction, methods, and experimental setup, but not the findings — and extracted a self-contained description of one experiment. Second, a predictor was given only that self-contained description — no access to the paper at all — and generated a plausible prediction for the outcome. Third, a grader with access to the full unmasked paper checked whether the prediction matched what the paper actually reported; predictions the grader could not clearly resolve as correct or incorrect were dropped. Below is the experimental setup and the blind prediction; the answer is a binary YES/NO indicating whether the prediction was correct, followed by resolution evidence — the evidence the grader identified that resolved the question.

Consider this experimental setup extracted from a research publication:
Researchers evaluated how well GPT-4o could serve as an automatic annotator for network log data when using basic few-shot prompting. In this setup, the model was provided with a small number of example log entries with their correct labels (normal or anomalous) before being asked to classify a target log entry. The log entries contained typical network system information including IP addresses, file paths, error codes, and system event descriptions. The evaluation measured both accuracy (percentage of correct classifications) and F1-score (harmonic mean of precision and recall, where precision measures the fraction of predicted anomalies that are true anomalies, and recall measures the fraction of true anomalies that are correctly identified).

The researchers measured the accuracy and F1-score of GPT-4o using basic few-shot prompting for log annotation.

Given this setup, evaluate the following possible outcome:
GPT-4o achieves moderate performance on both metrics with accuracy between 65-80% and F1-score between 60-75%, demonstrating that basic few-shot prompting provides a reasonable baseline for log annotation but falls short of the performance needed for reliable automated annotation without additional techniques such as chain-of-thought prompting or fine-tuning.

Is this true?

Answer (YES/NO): NO